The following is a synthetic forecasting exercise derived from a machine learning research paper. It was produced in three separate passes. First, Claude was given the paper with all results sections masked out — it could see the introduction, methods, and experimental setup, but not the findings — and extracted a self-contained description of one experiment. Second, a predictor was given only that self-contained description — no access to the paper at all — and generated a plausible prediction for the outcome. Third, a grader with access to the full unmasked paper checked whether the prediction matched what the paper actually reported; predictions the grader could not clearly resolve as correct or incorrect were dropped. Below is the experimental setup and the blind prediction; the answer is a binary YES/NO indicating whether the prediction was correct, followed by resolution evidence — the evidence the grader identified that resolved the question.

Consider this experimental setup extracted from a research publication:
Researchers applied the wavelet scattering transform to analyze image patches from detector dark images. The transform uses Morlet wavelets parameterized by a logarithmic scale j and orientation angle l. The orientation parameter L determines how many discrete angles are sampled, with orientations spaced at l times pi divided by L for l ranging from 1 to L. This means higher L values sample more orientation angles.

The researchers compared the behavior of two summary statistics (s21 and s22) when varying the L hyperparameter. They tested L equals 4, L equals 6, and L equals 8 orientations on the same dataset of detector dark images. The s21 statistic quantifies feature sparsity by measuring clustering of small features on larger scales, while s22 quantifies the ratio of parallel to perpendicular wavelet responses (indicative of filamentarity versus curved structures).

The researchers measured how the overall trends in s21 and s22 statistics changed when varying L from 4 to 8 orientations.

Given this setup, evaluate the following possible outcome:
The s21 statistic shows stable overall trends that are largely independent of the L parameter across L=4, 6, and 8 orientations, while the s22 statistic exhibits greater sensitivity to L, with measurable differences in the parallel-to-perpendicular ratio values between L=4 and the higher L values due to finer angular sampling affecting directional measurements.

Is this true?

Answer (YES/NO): NO